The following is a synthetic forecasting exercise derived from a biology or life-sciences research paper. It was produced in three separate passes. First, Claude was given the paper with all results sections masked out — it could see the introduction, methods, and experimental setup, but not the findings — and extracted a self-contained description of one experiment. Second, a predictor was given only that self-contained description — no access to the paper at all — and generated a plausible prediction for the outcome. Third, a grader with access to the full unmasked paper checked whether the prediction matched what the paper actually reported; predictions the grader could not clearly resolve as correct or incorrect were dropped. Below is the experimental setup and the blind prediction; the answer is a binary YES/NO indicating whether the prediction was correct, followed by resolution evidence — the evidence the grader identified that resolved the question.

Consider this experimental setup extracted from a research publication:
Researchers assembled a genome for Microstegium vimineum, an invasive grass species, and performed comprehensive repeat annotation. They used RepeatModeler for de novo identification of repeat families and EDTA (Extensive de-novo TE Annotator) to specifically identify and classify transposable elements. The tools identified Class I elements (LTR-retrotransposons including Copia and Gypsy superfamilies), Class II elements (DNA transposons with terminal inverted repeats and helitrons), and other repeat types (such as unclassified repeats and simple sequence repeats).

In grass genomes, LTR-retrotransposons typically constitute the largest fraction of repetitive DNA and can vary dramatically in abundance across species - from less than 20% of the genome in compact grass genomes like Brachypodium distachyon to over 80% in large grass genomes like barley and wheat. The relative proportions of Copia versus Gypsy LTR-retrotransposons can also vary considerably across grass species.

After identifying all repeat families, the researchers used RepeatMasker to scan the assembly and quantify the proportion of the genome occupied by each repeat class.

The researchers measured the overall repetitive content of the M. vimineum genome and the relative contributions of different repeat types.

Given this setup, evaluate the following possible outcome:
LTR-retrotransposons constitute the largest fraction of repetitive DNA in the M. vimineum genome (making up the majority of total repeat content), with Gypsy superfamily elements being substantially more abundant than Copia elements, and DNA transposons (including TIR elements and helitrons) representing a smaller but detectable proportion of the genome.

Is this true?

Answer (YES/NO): YES